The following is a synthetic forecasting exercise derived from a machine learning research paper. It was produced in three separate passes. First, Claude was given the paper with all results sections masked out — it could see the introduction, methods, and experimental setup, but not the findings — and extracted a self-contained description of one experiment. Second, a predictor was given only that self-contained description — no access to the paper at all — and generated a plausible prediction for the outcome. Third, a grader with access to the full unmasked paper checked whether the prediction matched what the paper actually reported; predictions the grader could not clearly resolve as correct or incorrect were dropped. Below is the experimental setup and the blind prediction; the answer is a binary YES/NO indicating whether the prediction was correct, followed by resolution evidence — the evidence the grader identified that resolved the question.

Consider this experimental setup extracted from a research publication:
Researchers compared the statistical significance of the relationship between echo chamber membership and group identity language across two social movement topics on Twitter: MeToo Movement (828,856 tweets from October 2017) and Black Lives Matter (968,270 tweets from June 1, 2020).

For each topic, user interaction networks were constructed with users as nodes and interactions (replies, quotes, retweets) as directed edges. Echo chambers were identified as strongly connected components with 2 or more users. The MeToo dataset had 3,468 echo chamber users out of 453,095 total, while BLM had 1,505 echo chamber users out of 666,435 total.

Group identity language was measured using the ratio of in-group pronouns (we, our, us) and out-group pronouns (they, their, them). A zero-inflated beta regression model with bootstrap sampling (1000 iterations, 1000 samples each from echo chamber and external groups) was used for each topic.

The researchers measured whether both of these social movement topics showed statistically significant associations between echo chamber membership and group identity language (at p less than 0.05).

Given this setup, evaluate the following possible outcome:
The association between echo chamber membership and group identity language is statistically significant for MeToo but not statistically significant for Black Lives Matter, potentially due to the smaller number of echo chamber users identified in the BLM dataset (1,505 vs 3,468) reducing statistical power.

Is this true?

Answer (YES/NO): NO